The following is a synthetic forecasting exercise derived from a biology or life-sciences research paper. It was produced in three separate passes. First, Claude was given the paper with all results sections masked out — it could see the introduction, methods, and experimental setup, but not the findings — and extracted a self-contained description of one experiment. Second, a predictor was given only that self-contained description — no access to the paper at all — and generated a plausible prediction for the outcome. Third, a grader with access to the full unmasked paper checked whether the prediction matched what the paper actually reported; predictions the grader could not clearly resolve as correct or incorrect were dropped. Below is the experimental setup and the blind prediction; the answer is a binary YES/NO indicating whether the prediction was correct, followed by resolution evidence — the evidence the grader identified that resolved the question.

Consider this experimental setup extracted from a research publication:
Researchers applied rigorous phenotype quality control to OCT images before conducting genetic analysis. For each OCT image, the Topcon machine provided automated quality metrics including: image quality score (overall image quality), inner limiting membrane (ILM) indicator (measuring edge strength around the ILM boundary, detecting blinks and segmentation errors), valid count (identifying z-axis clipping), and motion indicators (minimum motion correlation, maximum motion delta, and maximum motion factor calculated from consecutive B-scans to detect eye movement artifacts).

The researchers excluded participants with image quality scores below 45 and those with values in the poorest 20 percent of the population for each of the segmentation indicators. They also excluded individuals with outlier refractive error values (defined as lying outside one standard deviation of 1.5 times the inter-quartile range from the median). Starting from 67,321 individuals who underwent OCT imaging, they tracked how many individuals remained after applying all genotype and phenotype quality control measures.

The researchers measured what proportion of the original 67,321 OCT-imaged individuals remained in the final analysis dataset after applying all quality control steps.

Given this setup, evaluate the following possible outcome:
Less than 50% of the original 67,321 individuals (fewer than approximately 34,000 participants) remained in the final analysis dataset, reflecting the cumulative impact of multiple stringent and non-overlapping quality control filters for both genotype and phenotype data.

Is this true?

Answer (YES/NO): YES